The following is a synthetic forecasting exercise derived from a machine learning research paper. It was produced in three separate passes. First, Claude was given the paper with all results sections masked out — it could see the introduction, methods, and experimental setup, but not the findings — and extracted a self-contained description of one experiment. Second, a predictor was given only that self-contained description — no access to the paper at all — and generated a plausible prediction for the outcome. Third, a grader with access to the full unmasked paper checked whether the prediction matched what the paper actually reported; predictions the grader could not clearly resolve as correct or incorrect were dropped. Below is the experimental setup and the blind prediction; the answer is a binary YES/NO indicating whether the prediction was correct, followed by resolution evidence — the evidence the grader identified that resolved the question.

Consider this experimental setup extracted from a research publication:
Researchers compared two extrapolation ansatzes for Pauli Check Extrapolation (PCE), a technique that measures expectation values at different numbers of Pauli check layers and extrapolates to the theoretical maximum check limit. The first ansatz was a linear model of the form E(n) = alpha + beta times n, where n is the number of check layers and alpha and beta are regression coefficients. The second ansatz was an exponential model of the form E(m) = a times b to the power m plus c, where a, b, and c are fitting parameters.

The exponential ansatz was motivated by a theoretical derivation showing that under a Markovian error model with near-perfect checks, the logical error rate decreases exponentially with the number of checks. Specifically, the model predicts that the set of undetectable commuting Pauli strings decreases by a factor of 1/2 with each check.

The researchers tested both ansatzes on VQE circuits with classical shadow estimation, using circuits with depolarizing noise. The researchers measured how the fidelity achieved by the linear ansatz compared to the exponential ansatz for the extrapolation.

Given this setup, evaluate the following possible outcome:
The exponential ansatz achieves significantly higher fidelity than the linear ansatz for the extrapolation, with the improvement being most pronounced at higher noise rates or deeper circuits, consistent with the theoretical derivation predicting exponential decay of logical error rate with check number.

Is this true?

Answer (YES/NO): NO